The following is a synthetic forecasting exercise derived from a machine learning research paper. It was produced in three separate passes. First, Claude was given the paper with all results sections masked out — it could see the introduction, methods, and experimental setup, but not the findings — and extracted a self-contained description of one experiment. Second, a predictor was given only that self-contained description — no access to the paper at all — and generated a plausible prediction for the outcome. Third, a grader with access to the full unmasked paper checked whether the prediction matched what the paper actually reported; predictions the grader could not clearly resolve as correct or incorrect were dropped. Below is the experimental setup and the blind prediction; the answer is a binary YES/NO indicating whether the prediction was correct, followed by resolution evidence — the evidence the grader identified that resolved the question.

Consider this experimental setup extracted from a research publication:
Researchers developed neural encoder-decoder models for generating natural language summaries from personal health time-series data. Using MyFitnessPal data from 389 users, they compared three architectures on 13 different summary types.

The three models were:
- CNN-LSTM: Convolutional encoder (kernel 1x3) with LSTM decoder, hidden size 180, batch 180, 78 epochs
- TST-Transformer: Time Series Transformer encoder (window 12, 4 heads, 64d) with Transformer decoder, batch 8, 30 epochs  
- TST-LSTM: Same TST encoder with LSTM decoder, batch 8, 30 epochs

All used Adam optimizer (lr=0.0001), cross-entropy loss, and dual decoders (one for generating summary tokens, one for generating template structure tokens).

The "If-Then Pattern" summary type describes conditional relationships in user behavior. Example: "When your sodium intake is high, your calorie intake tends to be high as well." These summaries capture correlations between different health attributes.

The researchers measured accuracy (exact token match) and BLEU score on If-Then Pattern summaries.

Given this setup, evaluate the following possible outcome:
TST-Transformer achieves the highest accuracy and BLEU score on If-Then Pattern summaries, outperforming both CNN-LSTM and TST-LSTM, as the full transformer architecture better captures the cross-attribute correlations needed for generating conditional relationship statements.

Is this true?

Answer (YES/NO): NO